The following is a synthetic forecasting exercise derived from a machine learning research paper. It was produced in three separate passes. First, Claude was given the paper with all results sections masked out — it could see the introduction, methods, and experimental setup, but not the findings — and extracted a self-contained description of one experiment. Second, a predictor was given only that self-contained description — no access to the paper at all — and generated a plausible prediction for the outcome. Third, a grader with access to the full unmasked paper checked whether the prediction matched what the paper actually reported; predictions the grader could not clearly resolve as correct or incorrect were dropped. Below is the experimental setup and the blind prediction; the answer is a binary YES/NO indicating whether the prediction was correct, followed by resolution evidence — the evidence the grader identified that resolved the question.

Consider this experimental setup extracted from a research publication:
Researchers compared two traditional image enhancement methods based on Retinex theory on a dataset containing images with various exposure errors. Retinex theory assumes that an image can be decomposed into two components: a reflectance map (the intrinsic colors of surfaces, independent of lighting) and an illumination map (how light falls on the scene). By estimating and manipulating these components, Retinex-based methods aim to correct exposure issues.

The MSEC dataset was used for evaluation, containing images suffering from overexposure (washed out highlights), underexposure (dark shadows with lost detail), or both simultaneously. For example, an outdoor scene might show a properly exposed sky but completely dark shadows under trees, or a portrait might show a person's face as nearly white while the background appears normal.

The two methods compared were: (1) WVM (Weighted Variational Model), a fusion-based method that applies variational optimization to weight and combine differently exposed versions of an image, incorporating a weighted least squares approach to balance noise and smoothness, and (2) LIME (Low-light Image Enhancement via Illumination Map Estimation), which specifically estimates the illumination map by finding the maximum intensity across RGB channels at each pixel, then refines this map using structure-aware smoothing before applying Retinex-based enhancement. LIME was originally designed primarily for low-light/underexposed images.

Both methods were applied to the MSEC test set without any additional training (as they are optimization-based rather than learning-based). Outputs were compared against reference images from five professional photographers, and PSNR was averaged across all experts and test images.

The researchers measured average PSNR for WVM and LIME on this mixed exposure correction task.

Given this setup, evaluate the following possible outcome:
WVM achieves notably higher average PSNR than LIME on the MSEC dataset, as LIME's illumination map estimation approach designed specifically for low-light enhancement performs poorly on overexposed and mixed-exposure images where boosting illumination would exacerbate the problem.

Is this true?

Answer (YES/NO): YES